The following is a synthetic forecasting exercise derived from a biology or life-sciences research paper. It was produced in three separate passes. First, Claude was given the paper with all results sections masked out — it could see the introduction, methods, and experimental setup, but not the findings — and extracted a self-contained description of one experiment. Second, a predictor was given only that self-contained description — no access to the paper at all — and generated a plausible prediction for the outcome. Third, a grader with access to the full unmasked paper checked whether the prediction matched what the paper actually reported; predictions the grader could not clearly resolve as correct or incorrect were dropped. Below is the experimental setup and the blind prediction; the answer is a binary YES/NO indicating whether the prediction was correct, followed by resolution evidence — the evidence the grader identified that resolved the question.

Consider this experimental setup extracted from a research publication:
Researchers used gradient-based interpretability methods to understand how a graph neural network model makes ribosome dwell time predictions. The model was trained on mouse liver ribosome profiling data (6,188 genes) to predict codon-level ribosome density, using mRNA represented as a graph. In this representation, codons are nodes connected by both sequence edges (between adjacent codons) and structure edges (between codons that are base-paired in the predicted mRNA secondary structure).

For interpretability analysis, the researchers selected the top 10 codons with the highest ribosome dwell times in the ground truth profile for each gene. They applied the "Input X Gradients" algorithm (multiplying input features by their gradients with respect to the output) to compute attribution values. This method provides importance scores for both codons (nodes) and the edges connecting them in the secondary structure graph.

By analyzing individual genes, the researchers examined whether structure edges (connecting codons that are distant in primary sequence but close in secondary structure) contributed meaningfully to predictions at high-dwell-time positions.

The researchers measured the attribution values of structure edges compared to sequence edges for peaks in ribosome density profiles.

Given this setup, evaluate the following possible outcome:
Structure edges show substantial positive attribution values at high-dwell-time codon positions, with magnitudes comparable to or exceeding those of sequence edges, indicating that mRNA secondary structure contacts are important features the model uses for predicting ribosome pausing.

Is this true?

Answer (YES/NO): NO